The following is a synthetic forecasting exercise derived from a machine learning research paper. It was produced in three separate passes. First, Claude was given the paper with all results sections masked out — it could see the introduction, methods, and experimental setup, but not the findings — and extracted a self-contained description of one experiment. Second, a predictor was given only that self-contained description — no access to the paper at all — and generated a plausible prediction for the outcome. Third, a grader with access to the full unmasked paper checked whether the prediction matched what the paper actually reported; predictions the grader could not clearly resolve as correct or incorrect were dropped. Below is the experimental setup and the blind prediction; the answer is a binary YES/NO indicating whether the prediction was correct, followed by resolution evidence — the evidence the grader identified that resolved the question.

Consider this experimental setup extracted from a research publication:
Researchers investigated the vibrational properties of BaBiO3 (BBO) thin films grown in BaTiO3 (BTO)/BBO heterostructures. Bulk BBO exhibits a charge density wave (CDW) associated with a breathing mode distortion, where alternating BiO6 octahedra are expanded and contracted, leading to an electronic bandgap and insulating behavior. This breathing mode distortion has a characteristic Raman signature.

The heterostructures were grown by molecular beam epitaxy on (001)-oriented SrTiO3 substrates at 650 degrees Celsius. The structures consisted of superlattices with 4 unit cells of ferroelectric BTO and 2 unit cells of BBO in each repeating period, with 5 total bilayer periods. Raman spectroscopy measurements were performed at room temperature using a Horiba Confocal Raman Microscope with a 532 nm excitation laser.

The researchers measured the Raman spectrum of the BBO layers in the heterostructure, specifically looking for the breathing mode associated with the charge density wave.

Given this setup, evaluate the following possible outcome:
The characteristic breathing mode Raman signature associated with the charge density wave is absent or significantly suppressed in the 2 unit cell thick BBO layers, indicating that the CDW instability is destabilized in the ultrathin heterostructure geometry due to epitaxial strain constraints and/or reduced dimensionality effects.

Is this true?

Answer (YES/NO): YES